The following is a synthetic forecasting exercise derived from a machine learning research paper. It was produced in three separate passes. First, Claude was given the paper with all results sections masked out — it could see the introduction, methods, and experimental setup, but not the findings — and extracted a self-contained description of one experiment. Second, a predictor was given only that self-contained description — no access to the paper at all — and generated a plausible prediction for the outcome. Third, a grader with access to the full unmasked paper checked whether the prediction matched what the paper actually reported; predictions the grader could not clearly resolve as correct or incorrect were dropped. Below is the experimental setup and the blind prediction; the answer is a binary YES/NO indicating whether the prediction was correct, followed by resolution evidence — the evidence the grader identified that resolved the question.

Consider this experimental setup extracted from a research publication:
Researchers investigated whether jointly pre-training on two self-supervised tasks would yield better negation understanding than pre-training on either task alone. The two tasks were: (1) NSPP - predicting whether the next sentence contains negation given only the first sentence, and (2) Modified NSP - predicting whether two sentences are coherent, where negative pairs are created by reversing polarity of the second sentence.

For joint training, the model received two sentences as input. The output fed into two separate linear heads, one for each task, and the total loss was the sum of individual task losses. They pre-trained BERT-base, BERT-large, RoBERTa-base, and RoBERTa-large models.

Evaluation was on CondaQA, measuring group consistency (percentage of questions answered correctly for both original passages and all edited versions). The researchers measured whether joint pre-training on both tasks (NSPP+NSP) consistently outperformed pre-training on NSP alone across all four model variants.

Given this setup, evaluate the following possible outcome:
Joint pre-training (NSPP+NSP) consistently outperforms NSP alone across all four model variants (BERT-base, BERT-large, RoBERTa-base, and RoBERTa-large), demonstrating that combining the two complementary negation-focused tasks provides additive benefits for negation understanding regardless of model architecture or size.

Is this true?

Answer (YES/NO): NO